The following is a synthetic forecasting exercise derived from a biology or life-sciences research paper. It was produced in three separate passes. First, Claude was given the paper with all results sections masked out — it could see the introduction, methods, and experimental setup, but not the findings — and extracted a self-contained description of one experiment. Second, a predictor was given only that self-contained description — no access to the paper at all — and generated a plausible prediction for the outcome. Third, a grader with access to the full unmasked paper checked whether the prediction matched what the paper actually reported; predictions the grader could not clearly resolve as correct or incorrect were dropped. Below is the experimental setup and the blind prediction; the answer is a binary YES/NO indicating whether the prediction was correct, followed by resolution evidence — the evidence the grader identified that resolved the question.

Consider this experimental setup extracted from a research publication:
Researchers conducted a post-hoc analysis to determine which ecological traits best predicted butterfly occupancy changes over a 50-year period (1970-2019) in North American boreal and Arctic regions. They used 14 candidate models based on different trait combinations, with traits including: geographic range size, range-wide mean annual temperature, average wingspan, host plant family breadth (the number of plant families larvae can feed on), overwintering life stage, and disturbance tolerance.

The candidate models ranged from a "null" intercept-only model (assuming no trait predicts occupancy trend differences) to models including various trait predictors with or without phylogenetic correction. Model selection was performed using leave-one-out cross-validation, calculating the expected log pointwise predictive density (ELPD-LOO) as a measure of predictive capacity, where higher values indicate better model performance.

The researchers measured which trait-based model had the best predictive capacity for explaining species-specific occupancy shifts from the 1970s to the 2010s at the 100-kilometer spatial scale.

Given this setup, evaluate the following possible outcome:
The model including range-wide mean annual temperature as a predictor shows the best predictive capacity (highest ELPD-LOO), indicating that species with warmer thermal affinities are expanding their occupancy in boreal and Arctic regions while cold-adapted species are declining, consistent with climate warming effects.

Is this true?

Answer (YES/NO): NO